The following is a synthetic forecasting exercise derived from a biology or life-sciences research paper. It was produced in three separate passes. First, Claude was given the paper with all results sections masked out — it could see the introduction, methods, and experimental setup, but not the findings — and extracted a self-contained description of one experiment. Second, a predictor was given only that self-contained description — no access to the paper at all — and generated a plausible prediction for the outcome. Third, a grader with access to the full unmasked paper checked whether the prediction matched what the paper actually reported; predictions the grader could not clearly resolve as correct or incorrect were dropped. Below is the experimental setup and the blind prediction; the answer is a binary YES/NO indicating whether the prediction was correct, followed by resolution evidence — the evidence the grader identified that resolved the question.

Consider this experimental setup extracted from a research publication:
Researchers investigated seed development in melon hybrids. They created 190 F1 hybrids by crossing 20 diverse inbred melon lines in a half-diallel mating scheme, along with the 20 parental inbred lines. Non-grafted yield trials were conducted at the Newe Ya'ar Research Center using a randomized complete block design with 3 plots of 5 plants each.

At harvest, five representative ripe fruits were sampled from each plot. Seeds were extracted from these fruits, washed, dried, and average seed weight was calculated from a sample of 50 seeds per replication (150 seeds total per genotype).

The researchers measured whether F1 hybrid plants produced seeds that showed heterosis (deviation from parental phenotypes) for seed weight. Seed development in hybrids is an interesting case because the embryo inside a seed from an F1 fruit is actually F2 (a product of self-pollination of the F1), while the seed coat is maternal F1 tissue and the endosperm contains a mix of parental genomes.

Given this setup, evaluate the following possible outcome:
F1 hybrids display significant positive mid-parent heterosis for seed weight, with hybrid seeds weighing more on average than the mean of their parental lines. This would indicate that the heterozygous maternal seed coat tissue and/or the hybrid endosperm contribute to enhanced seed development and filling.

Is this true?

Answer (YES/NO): NO